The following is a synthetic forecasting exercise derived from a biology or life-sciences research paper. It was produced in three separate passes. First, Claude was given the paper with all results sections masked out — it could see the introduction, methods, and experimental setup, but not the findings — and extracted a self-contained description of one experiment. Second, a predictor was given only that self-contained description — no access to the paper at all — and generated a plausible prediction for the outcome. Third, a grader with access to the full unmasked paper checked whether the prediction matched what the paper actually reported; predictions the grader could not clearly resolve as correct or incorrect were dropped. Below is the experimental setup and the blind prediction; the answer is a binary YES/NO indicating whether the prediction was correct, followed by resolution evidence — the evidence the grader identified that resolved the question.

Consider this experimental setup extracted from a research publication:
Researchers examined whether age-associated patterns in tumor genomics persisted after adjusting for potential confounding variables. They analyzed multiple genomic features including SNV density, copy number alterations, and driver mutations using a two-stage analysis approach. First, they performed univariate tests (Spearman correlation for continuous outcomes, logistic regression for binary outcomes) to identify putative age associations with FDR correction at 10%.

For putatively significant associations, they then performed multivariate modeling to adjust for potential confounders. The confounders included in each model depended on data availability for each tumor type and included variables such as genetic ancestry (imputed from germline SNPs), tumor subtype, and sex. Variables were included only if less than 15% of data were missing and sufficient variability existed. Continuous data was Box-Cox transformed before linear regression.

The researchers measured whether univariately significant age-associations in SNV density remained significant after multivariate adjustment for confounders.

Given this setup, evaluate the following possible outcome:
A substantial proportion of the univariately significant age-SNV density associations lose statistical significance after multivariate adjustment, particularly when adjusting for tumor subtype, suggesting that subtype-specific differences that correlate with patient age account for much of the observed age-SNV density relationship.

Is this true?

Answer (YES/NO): NO